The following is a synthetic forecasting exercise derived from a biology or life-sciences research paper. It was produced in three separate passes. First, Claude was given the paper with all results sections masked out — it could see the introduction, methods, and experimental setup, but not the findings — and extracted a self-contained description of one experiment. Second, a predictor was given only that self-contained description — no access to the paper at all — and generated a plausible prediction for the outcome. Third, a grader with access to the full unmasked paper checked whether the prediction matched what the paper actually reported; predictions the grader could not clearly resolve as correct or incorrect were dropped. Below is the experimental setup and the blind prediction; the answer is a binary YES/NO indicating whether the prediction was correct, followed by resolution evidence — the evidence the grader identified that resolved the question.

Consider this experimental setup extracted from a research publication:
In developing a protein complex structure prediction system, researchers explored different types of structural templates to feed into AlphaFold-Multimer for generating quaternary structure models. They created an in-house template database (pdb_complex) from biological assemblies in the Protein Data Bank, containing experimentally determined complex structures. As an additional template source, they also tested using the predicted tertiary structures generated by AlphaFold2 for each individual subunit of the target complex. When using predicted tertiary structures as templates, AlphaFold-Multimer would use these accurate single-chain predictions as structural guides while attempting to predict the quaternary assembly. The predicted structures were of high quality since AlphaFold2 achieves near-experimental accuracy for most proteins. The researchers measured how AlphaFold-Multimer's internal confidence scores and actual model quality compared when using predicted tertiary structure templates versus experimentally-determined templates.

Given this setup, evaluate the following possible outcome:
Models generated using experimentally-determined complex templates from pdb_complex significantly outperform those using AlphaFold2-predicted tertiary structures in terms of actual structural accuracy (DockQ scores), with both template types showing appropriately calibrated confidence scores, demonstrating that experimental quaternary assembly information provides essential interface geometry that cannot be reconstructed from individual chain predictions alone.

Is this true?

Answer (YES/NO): NO